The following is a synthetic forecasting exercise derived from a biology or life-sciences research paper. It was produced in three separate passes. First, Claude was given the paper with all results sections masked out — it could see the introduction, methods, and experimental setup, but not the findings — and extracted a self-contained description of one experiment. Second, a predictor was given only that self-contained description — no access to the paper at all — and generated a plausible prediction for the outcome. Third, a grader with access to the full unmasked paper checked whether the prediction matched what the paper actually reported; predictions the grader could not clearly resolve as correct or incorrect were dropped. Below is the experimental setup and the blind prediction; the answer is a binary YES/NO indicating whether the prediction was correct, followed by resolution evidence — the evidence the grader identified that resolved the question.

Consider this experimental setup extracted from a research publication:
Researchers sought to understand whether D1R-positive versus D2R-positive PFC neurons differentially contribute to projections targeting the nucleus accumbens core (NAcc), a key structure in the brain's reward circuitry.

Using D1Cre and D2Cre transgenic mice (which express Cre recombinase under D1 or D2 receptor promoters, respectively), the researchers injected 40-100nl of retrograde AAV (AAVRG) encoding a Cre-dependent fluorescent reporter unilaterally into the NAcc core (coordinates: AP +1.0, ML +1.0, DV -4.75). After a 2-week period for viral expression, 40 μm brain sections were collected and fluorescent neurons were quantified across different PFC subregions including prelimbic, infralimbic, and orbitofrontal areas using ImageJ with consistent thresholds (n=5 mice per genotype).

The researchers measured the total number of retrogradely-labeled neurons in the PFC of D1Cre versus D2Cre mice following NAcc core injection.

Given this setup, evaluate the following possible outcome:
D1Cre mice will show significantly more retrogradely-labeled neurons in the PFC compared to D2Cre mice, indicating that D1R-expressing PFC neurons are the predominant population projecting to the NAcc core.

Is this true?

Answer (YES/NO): NO